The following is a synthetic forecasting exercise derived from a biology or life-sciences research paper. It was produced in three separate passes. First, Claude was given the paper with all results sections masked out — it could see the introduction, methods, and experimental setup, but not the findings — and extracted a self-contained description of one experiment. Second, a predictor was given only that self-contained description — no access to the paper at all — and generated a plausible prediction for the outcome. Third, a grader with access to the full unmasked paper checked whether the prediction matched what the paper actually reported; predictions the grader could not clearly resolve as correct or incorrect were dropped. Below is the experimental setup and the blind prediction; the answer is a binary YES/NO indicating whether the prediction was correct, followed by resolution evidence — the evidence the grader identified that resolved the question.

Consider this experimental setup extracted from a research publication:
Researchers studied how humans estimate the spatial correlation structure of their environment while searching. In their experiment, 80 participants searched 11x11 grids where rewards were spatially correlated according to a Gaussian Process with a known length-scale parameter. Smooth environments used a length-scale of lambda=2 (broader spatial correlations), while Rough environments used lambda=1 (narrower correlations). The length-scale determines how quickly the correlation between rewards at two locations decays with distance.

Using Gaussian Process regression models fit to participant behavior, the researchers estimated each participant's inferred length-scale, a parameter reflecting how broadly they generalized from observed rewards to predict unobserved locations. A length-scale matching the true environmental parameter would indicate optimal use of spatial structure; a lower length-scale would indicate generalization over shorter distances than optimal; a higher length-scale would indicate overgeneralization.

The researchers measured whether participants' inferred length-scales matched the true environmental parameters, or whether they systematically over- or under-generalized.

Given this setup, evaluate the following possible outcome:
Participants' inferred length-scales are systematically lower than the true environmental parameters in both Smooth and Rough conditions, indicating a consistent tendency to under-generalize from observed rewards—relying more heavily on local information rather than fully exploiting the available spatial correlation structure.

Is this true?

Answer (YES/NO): YES